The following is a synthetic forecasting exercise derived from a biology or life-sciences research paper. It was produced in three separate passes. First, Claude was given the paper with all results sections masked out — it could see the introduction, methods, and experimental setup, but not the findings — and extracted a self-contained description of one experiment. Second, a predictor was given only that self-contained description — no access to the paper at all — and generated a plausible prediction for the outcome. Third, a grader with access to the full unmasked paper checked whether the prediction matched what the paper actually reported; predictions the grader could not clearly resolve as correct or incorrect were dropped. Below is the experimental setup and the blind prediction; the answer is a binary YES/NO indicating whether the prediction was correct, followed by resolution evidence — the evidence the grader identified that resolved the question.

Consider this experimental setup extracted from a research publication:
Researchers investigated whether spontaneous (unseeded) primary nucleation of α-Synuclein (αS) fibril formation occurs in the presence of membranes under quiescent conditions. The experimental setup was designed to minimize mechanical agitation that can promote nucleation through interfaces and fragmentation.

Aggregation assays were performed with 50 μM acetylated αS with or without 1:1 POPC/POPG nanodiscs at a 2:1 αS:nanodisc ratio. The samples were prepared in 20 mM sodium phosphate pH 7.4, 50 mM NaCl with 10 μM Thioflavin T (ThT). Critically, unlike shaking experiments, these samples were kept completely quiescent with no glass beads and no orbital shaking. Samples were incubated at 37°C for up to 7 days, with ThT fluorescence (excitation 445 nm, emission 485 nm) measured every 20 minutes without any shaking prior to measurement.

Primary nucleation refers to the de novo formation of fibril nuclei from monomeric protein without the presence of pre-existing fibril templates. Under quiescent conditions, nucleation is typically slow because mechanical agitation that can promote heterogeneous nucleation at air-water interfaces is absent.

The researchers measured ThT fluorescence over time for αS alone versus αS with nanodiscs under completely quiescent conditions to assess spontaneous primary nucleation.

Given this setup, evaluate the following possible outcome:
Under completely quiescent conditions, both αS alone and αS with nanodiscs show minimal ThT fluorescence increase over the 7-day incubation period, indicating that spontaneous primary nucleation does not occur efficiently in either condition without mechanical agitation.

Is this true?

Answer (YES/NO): YES